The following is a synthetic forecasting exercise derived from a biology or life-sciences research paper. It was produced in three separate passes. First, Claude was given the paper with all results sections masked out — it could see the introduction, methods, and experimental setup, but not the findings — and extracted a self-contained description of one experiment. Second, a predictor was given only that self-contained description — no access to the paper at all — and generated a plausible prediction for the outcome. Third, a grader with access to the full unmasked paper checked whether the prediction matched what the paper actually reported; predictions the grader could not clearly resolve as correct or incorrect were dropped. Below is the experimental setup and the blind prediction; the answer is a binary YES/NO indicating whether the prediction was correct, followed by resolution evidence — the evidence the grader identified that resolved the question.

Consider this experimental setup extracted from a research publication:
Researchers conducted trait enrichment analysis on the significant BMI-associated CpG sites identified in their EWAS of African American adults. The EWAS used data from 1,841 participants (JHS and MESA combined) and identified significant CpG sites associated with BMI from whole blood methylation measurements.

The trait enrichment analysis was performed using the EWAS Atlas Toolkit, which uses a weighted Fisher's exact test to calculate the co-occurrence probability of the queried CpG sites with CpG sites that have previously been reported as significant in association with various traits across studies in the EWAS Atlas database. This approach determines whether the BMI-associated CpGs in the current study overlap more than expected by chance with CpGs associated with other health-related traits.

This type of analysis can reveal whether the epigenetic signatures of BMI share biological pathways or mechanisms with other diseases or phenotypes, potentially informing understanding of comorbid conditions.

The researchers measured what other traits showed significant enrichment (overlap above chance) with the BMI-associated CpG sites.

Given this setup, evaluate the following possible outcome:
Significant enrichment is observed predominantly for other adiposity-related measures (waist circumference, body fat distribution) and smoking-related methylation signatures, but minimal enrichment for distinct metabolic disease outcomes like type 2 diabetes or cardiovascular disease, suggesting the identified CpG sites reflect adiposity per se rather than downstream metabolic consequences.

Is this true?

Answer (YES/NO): NO